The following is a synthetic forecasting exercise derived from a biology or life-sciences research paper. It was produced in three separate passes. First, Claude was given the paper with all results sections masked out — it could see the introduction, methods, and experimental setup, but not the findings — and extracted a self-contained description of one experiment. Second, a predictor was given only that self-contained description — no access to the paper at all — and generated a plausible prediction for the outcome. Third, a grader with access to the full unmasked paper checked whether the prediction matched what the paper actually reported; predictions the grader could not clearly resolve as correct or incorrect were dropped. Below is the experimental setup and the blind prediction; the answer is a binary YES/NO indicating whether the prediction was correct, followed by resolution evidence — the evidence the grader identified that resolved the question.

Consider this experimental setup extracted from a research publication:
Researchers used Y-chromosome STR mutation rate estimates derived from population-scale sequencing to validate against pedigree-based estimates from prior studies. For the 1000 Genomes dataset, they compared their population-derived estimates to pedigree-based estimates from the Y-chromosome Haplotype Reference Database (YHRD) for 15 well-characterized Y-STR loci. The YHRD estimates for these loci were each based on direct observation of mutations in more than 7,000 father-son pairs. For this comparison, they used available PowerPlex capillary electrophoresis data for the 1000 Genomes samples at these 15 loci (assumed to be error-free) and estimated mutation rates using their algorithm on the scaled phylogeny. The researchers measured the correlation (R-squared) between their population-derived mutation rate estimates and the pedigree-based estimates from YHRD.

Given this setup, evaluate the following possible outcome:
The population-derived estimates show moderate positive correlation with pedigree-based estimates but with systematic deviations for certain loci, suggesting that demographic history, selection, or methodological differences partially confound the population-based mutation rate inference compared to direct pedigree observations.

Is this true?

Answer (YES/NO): NO